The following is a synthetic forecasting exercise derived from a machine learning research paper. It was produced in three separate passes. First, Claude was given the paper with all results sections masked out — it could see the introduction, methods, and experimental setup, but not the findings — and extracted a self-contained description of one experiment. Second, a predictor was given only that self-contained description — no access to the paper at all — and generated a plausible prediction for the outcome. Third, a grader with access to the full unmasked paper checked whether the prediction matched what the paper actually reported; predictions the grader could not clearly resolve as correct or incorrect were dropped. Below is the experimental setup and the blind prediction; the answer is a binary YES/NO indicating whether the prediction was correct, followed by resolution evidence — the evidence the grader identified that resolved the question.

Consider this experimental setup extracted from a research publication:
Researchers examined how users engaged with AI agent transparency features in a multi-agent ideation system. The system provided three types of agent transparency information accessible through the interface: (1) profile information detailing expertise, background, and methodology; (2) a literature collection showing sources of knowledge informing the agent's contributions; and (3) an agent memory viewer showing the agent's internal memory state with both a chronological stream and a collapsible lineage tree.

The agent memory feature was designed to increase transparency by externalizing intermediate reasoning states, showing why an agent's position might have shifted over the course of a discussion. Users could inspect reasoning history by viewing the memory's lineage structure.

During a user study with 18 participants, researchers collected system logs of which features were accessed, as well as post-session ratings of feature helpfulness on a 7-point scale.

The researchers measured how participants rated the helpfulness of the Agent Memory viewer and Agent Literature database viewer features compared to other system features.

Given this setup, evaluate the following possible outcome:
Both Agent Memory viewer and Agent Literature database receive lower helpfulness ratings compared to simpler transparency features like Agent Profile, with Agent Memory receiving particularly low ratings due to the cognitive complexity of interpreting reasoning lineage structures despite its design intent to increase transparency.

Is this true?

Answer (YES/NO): NO